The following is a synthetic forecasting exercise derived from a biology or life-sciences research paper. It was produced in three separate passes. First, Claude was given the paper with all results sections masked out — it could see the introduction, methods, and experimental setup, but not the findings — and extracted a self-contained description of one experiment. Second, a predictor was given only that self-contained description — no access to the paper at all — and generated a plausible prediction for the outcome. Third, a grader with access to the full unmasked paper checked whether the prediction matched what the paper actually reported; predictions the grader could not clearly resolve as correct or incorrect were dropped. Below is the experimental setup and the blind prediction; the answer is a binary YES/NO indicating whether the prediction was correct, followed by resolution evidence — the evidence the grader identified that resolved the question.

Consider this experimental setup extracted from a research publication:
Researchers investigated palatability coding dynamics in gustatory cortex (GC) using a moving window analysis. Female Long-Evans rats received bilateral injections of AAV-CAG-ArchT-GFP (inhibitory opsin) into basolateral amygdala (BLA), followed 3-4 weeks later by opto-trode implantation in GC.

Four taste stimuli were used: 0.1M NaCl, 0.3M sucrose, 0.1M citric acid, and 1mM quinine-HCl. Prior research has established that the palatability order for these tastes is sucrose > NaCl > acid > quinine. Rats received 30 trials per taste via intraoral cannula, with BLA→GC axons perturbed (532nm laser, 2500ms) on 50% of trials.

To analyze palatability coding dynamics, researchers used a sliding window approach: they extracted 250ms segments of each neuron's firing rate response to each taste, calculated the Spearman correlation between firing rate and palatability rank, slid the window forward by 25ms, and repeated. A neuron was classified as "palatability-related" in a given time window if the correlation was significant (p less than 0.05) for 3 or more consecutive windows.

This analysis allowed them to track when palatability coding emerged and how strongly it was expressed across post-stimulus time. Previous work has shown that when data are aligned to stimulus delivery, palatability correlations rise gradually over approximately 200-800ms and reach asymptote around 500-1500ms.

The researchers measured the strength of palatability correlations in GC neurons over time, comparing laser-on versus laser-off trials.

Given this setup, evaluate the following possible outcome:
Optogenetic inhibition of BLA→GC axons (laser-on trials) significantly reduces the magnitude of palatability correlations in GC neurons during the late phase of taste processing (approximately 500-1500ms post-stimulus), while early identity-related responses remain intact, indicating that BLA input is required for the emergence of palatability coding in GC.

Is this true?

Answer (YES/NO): YES